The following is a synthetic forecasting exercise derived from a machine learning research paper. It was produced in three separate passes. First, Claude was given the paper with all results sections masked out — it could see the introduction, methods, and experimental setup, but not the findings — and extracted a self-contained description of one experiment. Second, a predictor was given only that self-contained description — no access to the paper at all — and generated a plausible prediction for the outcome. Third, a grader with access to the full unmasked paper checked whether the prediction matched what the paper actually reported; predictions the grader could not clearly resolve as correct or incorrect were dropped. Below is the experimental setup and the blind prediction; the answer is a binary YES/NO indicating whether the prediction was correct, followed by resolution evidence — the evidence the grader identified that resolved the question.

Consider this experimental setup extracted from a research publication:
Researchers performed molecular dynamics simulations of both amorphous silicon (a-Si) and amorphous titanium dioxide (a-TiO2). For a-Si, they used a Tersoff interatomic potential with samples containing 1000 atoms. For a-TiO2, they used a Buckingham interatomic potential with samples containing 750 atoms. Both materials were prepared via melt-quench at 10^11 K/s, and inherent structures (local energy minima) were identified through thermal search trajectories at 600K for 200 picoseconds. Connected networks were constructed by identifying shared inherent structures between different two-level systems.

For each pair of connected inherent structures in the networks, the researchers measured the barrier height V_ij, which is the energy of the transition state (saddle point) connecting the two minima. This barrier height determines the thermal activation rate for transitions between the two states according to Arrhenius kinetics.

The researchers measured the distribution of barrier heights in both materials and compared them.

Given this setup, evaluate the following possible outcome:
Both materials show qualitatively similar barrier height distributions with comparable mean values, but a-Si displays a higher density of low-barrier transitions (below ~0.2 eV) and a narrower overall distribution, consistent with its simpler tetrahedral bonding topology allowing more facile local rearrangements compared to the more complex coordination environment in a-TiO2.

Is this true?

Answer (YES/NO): NO